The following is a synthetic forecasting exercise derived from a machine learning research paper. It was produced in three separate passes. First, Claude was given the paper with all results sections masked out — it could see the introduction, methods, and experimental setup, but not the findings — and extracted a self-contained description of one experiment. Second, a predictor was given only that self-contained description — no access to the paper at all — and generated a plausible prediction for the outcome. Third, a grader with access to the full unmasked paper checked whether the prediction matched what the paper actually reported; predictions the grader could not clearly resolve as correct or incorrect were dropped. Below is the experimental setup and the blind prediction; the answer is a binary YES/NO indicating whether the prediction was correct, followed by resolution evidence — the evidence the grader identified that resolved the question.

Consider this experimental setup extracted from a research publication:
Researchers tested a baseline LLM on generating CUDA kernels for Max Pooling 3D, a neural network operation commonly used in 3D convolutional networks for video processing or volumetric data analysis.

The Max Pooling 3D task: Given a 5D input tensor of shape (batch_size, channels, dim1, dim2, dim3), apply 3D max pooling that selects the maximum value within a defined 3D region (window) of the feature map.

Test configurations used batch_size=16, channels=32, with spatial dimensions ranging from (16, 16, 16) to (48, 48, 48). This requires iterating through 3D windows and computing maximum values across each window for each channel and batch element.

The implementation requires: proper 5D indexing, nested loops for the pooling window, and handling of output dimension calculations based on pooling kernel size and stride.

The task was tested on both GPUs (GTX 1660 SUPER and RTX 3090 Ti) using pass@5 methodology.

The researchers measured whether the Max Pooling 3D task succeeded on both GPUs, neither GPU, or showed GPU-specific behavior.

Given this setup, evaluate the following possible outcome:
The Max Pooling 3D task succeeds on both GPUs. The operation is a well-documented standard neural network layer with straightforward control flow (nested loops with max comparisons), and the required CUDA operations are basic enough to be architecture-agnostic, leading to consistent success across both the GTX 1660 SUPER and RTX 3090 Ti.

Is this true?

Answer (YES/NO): YES